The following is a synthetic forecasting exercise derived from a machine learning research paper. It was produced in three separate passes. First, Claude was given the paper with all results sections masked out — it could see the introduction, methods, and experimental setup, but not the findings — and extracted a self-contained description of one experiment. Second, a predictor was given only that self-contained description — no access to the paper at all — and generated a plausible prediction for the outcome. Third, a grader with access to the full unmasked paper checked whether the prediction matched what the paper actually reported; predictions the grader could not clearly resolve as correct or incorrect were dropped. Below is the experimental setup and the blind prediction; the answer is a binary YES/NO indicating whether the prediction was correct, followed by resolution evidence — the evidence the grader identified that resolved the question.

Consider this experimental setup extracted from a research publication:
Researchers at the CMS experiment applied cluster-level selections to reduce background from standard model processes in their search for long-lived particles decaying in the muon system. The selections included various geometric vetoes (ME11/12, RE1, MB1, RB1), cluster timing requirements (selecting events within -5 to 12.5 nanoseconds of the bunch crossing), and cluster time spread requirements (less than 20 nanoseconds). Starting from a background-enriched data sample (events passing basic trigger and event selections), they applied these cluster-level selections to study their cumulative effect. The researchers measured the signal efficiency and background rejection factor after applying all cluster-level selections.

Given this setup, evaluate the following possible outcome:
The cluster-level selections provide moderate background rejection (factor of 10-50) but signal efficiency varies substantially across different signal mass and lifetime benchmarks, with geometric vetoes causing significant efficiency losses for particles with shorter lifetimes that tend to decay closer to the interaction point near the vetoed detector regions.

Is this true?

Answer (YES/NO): NO